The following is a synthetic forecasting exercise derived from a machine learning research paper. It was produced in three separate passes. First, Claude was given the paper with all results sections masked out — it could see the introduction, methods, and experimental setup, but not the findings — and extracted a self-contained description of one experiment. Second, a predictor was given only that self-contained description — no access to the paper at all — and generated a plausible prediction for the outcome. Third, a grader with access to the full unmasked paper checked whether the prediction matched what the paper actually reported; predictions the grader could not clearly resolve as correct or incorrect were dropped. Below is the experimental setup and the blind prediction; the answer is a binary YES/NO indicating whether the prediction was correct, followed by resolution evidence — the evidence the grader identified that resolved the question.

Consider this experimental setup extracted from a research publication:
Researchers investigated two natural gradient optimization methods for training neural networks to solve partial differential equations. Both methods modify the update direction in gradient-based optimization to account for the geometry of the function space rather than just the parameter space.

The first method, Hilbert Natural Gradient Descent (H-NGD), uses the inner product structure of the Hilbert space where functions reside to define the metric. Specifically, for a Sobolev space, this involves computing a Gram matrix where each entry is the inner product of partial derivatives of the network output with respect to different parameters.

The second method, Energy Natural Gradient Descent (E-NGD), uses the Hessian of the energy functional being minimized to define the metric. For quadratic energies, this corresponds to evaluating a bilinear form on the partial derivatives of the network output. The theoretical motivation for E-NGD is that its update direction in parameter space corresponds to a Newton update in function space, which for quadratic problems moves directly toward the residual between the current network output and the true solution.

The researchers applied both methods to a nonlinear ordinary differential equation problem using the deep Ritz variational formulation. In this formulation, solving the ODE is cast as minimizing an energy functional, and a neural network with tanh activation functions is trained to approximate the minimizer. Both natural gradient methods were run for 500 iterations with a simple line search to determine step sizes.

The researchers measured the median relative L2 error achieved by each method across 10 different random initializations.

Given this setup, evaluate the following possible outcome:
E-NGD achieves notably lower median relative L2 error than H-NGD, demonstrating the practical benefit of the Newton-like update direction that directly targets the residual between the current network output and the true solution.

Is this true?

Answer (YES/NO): NO